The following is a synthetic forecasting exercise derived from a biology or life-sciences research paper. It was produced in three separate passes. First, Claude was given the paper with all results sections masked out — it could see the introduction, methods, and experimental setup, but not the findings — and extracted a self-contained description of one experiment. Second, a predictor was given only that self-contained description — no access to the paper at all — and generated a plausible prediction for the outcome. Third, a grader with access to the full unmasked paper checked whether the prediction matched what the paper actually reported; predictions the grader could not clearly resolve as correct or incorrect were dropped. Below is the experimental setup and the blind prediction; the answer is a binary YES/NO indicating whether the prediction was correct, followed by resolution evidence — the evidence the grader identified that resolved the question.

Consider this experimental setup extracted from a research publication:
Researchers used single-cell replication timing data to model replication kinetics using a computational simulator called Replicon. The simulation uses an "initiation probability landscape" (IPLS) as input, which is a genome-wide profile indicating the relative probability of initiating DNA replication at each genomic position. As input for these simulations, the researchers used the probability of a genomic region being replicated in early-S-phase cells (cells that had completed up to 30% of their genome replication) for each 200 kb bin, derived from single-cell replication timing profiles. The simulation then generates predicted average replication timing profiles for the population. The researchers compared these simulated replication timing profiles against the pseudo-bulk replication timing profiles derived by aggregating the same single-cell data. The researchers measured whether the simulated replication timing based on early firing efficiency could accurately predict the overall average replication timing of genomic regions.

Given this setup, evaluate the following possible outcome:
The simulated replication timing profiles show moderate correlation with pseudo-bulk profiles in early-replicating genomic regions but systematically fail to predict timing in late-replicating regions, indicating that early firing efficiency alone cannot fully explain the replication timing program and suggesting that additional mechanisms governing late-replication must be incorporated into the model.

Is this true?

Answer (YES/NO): NO